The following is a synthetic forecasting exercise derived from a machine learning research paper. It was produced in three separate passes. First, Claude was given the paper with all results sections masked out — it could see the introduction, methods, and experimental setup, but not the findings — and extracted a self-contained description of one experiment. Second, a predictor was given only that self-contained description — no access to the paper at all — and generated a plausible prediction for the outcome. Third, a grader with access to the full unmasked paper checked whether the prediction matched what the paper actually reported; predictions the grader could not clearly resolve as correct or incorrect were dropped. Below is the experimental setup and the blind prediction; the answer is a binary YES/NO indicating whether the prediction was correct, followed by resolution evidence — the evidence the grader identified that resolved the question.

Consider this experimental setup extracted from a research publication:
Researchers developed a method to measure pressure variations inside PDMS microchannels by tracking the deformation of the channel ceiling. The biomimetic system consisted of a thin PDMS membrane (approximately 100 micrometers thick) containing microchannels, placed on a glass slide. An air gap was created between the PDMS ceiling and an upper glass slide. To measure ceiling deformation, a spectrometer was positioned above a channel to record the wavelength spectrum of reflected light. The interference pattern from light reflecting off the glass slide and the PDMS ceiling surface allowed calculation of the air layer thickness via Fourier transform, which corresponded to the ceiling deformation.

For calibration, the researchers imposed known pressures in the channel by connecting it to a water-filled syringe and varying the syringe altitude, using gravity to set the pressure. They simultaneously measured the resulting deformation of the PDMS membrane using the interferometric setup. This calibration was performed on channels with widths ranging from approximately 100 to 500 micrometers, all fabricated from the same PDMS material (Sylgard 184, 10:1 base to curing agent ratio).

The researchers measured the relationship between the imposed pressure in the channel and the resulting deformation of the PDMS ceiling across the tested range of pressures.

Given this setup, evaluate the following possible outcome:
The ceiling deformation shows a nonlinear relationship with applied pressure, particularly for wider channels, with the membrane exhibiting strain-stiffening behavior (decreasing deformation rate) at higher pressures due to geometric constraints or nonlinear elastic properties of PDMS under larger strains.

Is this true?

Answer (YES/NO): NO